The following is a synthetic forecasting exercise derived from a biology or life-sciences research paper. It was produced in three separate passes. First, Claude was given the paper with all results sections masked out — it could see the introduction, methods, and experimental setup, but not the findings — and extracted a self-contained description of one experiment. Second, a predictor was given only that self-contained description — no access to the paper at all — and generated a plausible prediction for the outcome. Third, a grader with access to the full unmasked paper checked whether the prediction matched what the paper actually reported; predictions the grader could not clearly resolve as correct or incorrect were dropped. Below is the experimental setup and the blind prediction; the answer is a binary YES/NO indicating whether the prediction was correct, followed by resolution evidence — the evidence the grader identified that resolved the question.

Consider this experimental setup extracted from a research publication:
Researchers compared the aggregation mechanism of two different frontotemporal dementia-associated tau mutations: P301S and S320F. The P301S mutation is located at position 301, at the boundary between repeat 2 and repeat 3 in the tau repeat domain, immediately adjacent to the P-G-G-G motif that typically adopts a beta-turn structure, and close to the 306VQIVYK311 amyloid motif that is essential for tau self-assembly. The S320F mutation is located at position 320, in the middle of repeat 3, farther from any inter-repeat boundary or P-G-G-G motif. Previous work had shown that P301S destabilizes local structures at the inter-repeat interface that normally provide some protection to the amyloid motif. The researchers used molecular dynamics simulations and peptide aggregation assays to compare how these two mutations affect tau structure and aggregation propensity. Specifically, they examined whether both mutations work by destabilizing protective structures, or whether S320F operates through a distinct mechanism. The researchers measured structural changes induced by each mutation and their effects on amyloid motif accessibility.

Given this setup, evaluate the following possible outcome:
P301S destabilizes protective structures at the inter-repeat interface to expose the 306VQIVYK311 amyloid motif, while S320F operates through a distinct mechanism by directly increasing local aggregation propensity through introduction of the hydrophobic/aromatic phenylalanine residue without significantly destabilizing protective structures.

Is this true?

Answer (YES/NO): NO